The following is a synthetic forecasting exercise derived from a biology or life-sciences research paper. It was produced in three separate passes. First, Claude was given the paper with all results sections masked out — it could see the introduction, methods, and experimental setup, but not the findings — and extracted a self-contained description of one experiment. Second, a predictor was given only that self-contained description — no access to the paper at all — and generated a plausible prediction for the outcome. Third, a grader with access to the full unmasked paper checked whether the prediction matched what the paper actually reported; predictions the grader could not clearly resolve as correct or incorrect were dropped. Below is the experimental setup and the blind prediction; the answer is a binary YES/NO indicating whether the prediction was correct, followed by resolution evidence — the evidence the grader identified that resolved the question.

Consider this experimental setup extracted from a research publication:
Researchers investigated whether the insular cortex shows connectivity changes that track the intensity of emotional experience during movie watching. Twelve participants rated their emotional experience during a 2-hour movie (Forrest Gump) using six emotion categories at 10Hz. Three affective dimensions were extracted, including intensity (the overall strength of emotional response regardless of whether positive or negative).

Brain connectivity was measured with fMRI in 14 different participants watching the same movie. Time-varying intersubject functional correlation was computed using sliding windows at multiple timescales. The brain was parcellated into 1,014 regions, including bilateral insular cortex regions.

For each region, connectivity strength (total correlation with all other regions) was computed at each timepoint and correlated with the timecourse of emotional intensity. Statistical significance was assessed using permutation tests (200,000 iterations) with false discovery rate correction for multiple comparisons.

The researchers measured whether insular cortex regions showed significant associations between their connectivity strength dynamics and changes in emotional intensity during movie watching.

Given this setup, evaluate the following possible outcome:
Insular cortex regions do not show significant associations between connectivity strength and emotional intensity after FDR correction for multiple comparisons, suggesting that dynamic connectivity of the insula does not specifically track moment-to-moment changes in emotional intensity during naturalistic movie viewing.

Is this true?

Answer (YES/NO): NO